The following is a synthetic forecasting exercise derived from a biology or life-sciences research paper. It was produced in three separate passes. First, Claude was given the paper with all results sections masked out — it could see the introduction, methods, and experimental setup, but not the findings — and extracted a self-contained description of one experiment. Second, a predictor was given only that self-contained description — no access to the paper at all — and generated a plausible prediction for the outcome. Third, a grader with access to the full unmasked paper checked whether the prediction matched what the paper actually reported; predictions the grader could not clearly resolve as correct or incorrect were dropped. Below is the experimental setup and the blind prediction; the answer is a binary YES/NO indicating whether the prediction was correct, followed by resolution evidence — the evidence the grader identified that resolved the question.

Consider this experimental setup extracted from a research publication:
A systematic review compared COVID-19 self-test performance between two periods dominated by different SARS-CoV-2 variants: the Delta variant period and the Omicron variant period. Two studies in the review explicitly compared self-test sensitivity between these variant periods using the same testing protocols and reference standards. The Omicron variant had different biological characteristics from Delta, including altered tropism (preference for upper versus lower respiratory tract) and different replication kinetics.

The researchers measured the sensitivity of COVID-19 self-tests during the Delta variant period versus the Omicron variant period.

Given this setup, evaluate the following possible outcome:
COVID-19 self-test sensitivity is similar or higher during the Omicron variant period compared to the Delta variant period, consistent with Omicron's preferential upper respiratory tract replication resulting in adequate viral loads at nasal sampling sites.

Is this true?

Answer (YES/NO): YES